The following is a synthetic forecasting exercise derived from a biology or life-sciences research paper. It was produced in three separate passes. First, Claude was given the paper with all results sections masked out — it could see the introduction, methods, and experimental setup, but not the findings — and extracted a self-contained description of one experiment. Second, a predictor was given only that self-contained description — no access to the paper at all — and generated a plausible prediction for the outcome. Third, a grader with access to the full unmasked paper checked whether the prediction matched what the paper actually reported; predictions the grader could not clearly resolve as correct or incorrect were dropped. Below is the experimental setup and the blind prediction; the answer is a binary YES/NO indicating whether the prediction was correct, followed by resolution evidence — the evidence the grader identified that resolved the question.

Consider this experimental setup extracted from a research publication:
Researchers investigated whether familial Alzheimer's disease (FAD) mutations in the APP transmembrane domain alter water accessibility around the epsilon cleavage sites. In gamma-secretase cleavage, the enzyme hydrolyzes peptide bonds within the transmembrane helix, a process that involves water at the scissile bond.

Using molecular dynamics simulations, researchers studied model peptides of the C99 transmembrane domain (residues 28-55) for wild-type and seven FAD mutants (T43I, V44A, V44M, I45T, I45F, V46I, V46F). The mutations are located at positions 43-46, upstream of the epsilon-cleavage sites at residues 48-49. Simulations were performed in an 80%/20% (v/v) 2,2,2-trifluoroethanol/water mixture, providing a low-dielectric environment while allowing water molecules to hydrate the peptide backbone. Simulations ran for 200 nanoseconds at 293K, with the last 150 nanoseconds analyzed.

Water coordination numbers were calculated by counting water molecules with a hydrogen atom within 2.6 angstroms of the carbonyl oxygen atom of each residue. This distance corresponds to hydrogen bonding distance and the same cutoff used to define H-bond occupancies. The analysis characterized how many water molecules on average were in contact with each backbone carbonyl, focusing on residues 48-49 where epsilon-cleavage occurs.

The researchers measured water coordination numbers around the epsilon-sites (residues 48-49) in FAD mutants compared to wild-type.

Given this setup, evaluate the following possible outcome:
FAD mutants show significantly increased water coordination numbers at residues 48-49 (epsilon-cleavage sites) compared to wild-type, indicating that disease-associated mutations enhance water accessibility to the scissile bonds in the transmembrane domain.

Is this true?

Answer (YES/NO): NO